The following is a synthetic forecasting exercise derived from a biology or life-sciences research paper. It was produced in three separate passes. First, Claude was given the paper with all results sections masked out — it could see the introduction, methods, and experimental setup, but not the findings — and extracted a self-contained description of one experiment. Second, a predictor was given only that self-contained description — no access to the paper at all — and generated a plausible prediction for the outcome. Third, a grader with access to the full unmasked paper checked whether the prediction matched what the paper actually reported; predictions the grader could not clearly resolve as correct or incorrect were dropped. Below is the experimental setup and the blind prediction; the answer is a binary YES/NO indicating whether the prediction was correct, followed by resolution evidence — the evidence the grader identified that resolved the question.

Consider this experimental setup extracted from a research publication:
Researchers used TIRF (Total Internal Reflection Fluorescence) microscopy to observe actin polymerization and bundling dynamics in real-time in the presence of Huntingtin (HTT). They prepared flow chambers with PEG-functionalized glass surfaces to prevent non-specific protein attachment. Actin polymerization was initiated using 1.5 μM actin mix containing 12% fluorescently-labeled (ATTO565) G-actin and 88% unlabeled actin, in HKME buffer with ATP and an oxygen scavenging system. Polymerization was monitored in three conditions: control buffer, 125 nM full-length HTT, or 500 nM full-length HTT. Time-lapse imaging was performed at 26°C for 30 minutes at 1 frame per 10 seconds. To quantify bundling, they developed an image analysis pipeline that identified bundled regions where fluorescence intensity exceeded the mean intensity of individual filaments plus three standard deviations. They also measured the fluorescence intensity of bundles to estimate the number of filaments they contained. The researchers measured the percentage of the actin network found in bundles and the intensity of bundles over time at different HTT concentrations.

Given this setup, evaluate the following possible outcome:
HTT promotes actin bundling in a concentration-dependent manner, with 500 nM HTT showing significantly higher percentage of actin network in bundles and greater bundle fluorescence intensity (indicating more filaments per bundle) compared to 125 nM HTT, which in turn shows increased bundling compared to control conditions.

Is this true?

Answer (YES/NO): YES